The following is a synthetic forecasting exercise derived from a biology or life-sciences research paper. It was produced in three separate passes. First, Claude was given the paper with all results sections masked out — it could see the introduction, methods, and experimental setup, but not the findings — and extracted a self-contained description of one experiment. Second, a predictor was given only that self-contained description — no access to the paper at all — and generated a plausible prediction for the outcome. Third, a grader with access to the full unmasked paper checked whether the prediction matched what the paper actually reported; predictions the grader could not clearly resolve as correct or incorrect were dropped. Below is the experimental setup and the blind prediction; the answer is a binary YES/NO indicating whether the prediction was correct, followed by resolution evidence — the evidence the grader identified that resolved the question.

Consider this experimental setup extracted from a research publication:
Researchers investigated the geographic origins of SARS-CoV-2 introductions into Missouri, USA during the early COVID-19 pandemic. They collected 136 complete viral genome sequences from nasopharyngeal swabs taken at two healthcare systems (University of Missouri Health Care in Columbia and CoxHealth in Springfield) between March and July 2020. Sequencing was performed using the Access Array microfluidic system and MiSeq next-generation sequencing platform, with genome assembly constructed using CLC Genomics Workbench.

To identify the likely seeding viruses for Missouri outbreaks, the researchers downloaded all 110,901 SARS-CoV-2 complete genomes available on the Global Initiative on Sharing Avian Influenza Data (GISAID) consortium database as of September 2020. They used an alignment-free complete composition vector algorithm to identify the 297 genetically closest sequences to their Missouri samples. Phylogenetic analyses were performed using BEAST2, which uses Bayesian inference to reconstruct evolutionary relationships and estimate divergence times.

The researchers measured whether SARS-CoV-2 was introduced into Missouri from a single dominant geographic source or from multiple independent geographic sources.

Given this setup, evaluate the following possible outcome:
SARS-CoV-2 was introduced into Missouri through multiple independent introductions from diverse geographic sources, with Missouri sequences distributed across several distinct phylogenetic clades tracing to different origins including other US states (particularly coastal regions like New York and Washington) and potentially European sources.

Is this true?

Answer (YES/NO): NO